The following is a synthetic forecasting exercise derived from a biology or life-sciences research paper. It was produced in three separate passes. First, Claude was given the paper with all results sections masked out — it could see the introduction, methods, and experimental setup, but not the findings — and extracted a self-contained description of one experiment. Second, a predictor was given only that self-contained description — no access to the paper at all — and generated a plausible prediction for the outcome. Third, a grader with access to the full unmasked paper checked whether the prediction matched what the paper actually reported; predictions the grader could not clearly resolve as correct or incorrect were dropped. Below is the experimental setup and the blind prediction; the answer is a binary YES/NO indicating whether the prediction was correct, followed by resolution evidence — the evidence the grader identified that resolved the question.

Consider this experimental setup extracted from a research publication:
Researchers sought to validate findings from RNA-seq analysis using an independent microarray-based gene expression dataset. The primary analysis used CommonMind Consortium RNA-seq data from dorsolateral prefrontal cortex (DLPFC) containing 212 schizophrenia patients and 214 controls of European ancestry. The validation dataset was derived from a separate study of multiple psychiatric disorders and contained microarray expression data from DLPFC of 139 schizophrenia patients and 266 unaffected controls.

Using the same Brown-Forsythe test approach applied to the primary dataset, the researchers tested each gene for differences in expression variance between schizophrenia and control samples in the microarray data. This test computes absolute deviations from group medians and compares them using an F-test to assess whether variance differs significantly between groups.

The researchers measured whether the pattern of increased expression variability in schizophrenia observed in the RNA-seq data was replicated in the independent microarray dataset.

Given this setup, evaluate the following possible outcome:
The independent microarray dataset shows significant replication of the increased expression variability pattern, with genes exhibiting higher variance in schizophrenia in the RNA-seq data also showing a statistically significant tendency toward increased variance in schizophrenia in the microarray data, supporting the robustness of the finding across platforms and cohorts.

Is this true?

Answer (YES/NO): NO